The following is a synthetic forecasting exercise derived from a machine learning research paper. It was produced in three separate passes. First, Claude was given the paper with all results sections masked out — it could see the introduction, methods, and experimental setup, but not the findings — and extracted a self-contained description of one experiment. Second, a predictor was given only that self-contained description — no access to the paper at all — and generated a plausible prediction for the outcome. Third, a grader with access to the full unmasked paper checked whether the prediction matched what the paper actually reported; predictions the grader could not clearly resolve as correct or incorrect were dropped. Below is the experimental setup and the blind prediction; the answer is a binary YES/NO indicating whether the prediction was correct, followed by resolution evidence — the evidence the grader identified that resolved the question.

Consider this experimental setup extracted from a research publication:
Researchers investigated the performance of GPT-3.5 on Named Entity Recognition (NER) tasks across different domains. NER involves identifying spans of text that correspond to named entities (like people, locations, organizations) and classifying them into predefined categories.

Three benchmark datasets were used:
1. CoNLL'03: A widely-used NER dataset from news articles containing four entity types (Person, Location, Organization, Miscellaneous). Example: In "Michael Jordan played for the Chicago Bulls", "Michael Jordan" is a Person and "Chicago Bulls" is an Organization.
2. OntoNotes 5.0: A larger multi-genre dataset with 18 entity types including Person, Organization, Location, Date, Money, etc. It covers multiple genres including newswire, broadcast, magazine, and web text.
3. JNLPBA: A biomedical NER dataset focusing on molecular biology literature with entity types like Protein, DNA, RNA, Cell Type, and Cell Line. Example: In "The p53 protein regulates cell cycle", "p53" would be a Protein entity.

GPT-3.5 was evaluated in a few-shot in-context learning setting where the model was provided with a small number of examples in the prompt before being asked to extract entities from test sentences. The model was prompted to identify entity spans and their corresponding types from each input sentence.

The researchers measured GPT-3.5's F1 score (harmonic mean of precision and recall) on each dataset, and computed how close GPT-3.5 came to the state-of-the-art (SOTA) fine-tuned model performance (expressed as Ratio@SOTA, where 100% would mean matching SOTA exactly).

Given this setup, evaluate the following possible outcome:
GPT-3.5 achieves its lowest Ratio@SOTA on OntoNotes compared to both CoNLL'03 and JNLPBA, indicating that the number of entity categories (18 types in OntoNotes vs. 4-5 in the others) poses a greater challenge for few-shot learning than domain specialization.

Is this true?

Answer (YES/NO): NO